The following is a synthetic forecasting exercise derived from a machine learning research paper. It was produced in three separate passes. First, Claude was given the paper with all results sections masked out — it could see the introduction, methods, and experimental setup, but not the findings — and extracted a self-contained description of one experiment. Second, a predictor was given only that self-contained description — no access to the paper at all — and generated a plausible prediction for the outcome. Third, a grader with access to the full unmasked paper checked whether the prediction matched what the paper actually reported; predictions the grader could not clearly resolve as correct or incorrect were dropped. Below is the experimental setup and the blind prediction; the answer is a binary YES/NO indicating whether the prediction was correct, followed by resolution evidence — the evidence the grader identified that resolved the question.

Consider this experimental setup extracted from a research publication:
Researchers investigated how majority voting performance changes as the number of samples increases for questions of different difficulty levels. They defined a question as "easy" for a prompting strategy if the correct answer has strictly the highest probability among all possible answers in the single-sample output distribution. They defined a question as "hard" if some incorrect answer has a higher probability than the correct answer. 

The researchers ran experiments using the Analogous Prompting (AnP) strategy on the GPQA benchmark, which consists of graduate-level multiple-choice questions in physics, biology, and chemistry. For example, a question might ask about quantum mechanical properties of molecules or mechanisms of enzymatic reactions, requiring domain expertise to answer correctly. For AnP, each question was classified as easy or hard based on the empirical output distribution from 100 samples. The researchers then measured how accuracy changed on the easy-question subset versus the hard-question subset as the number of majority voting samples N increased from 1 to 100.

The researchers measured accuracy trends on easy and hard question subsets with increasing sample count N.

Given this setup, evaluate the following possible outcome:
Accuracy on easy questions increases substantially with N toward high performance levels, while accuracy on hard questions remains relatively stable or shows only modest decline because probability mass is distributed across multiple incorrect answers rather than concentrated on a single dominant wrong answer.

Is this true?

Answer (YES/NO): NO